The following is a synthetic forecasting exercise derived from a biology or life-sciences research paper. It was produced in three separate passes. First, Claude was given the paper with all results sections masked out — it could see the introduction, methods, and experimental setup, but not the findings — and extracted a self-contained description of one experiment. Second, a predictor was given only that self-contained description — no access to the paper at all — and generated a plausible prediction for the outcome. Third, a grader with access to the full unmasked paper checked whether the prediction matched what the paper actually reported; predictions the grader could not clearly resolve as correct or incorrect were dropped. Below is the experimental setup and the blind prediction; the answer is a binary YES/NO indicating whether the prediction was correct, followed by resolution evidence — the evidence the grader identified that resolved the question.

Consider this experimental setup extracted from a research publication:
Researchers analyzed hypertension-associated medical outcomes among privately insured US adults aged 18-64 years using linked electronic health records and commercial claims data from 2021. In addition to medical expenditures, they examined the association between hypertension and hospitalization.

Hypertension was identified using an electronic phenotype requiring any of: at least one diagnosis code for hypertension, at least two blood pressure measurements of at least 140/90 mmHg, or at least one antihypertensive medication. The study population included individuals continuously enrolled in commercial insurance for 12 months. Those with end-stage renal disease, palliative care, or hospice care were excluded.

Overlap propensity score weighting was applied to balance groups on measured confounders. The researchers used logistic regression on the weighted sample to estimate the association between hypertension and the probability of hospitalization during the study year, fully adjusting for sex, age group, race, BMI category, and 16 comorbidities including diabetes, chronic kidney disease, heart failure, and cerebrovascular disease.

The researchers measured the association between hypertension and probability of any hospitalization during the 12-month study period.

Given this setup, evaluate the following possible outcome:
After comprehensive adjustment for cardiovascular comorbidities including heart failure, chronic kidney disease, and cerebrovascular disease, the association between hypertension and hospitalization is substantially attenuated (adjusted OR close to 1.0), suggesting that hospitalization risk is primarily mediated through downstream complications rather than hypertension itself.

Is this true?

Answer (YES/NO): YES